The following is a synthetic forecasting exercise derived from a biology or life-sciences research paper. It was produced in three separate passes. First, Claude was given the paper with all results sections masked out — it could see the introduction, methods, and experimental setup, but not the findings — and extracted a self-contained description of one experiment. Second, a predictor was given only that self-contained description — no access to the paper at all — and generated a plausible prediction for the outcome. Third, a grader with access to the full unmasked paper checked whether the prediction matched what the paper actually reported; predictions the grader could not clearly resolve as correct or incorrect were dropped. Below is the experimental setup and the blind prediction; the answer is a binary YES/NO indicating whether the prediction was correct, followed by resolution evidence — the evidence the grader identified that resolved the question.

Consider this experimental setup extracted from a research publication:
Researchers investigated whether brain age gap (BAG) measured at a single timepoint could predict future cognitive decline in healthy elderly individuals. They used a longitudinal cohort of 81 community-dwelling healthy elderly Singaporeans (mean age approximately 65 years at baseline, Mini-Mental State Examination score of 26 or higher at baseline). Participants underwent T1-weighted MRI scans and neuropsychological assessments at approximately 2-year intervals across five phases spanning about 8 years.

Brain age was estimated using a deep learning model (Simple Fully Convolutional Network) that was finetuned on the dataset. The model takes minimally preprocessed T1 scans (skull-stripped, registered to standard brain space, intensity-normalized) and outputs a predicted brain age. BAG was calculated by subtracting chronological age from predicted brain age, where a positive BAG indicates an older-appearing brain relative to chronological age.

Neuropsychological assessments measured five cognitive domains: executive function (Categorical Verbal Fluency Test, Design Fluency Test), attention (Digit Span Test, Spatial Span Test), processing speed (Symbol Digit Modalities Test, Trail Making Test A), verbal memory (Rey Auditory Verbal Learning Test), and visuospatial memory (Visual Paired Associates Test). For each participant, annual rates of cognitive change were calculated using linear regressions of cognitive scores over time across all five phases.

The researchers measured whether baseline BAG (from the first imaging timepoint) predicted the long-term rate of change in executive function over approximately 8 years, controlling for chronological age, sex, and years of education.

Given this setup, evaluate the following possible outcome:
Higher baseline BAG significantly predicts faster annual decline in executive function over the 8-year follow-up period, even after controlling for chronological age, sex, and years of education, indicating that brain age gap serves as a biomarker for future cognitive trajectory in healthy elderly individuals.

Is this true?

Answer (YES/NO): NO